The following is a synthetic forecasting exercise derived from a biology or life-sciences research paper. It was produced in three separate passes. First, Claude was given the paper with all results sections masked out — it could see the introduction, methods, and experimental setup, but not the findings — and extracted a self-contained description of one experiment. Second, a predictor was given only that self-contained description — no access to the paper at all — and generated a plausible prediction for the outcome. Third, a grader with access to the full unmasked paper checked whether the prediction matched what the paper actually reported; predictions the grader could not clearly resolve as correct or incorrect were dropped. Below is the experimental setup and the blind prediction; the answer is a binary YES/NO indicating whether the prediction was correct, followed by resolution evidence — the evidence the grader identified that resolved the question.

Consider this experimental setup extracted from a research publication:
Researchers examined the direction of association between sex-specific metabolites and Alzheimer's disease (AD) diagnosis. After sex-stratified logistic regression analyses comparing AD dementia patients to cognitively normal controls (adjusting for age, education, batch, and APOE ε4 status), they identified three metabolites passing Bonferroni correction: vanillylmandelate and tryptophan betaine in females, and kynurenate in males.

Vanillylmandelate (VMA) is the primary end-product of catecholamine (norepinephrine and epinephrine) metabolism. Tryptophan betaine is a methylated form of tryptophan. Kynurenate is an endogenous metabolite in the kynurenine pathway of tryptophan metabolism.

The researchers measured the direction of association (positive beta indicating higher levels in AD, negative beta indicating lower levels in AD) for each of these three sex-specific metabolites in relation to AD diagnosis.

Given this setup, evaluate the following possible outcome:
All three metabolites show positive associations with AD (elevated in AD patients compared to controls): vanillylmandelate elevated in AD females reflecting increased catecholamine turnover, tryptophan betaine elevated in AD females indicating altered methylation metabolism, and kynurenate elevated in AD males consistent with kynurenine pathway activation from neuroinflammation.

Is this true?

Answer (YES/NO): NO